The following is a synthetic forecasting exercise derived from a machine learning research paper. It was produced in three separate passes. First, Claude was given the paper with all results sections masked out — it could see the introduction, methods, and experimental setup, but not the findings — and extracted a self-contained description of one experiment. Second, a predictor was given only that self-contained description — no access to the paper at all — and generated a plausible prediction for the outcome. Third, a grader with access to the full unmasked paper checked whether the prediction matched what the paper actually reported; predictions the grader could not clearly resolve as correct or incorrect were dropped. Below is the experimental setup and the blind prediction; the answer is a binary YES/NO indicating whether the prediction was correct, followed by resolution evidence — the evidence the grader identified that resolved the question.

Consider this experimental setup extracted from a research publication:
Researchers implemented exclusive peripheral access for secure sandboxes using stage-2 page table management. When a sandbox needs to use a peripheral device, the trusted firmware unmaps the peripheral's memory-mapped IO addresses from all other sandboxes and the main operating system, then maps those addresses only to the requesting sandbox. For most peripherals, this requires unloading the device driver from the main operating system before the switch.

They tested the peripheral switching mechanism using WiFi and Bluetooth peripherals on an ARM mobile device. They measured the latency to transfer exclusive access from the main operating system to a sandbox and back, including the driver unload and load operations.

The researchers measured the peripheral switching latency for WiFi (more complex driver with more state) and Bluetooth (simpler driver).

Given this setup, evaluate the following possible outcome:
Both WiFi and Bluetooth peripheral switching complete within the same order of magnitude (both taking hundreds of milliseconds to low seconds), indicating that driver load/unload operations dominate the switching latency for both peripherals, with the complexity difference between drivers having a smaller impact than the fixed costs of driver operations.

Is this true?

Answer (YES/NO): NO